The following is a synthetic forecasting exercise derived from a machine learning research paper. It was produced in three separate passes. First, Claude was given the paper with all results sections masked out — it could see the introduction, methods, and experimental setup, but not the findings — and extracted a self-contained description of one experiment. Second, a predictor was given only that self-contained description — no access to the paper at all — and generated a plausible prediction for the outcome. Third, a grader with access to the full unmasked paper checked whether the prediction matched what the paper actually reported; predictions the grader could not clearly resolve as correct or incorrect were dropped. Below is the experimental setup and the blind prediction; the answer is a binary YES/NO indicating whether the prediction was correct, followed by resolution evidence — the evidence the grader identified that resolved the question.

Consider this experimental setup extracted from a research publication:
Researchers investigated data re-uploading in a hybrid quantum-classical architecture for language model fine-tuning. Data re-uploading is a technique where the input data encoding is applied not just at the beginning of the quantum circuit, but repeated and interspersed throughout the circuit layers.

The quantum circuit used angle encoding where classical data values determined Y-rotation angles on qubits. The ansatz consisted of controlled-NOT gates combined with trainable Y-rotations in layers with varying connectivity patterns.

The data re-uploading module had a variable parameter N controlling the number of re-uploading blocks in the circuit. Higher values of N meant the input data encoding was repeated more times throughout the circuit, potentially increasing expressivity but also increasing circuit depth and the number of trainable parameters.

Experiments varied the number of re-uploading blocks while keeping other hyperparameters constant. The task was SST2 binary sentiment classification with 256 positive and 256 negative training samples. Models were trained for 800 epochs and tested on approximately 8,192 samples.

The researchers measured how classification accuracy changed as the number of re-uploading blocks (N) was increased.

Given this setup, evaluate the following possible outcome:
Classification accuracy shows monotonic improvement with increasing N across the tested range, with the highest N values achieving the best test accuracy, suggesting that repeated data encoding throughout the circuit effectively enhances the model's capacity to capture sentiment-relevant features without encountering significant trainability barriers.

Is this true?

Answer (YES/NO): NO